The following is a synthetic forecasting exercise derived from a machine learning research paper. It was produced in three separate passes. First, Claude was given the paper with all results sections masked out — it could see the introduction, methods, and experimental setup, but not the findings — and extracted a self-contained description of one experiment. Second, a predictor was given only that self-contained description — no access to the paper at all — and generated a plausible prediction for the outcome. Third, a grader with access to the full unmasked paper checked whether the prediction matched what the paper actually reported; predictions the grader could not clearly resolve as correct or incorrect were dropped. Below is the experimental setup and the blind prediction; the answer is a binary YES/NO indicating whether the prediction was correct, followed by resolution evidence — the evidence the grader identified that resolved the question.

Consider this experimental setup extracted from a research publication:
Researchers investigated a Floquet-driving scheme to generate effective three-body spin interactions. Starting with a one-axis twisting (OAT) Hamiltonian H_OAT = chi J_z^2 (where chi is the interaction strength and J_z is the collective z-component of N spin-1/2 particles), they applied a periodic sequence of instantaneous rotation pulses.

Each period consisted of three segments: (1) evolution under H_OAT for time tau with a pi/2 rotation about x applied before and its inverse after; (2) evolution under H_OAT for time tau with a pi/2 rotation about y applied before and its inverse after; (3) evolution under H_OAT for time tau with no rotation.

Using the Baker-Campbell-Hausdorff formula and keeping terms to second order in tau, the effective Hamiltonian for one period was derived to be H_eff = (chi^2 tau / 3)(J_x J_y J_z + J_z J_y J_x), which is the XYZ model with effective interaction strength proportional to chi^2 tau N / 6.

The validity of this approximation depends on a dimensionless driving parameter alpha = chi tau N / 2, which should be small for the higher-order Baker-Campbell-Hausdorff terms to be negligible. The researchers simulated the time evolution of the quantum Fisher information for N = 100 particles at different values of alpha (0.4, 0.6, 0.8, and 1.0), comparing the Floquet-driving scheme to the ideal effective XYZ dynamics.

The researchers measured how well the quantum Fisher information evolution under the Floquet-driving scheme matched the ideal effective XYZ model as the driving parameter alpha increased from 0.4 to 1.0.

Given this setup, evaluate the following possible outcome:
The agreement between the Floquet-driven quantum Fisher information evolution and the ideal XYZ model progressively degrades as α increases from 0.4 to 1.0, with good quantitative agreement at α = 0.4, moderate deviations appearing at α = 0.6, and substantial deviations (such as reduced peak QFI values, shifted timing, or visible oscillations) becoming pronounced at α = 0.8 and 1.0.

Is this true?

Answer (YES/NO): NO